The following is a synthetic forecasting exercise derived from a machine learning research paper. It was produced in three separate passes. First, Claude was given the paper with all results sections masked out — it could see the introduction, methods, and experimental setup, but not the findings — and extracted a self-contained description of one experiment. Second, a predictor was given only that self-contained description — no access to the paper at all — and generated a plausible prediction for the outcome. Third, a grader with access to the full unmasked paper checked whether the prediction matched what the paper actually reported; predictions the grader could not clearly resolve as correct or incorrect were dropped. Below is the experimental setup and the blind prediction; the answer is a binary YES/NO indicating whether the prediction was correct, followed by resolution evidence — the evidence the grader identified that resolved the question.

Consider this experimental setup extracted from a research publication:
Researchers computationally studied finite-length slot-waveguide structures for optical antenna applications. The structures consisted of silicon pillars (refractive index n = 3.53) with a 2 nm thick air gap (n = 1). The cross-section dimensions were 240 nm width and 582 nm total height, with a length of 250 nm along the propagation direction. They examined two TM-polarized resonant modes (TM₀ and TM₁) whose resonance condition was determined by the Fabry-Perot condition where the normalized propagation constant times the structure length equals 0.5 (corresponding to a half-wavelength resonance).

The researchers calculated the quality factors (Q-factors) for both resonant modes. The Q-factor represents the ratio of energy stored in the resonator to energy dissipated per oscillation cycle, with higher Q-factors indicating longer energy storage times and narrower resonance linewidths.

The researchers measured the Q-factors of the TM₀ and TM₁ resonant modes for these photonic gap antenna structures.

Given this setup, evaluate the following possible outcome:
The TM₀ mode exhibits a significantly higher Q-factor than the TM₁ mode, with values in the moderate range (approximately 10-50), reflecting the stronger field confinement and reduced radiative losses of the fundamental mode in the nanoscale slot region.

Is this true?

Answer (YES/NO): NO